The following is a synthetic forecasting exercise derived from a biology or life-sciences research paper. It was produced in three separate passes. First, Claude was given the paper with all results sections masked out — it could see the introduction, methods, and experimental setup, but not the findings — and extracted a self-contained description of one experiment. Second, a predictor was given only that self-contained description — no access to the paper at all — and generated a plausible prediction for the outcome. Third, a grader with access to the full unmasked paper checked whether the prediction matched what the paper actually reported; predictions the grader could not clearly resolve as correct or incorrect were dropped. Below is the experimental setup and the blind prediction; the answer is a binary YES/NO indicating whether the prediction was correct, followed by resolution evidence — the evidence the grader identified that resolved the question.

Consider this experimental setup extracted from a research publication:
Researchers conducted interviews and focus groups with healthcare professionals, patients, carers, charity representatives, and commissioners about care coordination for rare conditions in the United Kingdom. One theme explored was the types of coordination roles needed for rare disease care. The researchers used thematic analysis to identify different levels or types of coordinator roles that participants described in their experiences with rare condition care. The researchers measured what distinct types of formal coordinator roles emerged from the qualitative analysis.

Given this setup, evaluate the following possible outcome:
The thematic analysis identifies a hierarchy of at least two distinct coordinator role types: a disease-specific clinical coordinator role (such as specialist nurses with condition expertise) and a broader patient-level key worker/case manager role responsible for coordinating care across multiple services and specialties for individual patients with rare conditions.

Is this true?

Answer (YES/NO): NO